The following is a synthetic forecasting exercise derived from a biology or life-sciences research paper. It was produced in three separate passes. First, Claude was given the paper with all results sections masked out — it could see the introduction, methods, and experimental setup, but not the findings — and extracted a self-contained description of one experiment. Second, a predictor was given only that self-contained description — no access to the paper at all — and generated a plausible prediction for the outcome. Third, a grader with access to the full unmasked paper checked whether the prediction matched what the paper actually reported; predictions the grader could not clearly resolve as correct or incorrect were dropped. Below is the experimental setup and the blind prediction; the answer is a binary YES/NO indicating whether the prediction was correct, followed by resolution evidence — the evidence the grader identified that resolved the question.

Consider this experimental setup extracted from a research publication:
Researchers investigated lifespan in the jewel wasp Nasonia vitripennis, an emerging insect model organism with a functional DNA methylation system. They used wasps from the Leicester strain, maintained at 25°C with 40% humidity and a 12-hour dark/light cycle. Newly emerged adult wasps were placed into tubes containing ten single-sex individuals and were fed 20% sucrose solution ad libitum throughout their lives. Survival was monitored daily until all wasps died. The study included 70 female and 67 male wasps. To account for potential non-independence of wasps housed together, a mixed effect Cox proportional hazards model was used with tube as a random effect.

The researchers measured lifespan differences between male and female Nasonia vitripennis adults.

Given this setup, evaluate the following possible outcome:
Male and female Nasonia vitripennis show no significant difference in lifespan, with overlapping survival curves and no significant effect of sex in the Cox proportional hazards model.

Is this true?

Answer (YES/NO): NO